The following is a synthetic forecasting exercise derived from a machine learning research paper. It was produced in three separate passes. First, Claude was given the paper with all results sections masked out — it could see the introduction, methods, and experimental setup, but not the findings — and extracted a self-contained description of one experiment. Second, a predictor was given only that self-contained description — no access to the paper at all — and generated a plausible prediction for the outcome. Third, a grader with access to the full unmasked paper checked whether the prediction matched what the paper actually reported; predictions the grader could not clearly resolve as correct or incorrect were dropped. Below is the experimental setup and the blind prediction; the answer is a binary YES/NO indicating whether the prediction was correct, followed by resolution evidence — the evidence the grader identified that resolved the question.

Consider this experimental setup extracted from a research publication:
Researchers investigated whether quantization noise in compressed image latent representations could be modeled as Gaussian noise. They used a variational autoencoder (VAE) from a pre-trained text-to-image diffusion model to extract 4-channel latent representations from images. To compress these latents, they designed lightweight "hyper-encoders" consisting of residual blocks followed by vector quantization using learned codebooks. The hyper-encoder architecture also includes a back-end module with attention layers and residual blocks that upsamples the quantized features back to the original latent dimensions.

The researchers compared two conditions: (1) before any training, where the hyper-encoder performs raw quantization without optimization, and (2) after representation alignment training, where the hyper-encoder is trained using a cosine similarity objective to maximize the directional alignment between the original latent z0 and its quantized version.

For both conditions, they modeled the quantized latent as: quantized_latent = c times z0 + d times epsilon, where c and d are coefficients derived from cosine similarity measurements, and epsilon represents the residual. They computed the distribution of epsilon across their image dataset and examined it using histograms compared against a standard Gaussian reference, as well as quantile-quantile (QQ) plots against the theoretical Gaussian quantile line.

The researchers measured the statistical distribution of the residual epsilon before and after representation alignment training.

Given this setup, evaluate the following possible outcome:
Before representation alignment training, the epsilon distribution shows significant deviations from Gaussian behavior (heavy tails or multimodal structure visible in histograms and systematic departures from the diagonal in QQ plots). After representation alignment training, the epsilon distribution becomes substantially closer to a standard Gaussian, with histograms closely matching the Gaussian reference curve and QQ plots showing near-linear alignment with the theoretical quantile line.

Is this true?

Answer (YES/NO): NO